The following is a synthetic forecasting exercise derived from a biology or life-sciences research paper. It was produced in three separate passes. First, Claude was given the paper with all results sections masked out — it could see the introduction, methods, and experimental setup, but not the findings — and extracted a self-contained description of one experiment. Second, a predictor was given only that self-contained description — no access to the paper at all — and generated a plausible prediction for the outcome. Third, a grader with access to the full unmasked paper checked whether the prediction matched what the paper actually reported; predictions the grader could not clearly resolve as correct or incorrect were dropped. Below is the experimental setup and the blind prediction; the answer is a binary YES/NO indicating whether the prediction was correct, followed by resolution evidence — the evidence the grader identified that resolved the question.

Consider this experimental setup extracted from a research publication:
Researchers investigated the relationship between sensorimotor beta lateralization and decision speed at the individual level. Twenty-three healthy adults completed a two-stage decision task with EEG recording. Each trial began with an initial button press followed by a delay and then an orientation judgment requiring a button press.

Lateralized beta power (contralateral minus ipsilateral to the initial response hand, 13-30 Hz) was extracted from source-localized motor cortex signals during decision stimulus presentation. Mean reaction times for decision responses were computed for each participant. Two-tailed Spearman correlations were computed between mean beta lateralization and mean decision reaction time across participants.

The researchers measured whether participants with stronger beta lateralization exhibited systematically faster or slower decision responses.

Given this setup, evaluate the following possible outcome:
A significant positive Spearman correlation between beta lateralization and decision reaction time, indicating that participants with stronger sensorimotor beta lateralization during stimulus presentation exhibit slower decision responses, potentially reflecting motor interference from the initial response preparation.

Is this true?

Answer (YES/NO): YES